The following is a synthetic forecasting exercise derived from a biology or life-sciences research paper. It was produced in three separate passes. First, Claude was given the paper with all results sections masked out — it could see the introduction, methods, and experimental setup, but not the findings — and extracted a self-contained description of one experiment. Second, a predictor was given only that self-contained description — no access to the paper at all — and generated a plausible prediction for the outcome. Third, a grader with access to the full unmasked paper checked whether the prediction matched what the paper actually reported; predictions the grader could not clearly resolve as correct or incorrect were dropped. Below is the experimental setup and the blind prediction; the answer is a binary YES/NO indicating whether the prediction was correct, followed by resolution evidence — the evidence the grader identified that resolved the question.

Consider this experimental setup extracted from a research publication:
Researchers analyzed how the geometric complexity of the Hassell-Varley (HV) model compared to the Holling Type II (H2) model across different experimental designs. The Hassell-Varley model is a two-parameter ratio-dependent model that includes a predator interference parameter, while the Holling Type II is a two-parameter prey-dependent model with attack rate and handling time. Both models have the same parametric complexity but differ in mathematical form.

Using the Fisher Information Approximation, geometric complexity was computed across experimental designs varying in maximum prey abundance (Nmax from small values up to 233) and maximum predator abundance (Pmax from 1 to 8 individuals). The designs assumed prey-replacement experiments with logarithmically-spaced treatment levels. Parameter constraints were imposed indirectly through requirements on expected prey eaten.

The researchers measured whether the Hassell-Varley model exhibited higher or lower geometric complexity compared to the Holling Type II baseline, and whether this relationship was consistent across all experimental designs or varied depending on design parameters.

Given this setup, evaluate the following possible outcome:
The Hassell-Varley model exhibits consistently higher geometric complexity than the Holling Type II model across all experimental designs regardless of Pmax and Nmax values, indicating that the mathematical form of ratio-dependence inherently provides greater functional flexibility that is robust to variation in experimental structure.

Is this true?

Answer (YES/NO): NO